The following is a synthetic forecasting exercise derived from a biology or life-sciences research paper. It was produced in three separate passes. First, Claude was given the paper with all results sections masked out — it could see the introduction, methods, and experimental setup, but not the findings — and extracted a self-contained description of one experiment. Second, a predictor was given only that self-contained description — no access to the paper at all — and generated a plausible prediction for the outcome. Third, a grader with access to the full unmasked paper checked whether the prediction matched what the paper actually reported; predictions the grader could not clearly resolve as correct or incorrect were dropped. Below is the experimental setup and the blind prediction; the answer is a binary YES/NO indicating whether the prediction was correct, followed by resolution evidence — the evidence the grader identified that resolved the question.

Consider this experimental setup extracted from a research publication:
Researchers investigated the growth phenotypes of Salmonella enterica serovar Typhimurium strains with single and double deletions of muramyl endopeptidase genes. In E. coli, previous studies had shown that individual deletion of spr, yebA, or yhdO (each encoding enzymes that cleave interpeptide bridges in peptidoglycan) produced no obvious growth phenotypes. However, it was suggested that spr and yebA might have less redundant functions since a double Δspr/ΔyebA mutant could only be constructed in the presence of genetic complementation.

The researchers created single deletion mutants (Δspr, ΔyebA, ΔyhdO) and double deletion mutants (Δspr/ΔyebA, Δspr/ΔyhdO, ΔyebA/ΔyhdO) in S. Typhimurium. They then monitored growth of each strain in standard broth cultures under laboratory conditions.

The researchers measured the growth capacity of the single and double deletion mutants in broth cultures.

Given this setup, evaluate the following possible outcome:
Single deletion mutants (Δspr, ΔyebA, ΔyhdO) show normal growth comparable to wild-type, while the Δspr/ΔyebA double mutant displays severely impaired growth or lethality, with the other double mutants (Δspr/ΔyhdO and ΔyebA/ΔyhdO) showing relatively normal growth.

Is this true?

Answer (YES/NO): NO